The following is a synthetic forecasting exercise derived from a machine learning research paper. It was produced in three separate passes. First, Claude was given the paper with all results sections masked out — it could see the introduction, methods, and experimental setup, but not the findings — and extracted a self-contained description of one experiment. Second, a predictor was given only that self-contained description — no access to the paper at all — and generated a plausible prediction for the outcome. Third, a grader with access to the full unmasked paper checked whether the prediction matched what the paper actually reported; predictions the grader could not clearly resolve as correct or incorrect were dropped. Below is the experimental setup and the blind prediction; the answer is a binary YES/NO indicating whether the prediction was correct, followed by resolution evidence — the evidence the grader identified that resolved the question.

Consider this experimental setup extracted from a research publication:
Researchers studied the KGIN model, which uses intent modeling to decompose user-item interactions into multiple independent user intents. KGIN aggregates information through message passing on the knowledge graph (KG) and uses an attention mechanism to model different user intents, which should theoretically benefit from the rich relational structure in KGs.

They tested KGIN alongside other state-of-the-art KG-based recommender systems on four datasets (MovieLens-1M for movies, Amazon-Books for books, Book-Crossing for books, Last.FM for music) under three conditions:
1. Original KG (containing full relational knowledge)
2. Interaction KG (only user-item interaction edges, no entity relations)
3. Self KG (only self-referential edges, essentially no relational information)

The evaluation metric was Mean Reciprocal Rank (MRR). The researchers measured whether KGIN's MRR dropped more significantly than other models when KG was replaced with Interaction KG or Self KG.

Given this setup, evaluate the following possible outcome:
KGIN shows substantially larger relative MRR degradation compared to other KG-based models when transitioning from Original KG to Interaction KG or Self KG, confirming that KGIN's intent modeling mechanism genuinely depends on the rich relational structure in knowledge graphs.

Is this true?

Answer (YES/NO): NO